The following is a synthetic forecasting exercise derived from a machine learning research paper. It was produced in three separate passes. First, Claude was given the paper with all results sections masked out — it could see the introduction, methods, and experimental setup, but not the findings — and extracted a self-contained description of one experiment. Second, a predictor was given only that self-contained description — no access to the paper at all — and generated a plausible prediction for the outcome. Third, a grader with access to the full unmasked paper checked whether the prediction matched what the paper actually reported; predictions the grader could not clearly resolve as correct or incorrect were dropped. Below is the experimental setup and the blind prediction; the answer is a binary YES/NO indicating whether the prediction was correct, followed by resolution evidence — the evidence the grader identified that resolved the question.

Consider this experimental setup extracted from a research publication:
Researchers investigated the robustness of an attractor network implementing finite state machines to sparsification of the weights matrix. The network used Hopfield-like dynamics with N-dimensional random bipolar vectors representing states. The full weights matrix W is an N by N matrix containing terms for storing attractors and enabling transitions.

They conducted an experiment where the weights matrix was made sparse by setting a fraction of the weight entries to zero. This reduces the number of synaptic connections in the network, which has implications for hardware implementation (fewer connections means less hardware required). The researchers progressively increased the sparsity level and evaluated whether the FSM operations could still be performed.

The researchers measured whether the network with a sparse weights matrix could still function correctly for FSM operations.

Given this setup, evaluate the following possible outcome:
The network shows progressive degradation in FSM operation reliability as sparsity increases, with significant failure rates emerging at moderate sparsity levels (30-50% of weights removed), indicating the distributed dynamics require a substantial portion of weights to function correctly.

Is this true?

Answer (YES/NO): NO